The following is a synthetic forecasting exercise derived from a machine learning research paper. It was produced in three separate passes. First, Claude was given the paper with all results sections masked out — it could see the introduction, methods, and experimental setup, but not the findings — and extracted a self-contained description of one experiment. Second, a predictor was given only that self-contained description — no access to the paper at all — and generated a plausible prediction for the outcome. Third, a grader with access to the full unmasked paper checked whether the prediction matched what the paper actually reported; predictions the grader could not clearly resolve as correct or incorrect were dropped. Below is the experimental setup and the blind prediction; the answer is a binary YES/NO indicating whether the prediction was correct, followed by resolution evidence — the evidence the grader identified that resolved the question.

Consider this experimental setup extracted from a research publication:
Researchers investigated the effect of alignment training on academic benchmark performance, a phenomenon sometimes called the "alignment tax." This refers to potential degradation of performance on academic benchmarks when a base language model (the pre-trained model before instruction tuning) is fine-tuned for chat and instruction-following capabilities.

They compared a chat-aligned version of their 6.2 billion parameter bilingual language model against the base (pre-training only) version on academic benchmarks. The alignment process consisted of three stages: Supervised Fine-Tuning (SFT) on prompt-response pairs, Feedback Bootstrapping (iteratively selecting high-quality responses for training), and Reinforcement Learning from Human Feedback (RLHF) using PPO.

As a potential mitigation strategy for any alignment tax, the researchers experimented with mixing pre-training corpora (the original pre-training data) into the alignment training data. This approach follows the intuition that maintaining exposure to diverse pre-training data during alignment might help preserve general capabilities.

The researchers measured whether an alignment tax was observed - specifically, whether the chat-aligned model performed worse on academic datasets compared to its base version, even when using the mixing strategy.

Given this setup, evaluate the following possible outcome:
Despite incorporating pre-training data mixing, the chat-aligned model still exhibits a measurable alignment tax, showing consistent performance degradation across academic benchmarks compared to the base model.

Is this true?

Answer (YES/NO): YES